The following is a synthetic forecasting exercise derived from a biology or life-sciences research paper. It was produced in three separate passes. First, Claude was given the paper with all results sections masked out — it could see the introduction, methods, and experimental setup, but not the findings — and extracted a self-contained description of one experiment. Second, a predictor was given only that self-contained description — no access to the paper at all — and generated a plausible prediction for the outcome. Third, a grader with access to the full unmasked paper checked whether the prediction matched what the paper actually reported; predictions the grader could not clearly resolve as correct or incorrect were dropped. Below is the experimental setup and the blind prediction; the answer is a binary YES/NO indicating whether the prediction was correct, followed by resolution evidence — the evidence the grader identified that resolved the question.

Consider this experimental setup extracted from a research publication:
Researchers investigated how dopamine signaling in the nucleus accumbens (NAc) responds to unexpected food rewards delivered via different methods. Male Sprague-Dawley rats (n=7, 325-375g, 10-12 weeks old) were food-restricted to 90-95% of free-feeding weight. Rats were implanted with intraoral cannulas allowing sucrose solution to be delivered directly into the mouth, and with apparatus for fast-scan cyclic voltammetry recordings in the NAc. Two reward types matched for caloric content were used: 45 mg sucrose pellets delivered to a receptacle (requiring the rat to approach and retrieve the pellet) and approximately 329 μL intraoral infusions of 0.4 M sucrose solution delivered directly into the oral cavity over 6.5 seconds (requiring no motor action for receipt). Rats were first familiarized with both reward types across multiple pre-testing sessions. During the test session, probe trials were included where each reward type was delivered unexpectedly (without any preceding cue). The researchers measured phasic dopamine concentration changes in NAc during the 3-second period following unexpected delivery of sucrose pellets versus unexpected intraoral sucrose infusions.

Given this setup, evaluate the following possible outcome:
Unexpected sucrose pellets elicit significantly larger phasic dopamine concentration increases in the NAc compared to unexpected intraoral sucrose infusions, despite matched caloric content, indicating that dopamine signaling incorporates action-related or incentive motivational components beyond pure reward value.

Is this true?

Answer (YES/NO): NO